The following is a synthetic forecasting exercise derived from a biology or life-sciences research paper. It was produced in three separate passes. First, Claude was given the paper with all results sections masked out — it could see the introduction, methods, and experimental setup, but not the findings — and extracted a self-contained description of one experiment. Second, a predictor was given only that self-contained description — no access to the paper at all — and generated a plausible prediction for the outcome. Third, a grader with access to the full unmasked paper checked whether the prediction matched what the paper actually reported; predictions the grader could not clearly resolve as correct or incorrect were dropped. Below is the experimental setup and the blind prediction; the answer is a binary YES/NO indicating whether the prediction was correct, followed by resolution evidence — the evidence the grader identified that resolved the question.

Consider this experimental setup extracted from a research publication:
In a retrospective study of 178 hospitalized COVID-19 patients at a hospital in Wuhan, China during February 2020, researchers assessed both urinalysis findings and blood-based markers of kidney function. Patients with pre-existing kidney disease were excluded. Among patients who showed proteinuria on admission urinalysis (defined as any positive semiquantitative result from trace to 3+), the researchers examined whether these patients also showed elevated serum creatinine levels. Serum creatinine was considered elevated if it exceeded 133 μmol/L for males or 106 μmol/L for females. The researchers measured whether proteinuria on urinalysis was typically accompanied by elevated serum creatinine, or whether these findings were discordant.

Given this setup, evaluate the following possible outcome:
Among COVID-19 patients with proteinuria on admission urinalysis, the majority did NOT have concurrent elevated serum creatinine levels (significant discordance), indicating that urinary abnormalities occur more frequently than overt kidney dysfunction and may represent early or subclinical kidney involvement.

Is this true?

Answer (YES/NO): YES